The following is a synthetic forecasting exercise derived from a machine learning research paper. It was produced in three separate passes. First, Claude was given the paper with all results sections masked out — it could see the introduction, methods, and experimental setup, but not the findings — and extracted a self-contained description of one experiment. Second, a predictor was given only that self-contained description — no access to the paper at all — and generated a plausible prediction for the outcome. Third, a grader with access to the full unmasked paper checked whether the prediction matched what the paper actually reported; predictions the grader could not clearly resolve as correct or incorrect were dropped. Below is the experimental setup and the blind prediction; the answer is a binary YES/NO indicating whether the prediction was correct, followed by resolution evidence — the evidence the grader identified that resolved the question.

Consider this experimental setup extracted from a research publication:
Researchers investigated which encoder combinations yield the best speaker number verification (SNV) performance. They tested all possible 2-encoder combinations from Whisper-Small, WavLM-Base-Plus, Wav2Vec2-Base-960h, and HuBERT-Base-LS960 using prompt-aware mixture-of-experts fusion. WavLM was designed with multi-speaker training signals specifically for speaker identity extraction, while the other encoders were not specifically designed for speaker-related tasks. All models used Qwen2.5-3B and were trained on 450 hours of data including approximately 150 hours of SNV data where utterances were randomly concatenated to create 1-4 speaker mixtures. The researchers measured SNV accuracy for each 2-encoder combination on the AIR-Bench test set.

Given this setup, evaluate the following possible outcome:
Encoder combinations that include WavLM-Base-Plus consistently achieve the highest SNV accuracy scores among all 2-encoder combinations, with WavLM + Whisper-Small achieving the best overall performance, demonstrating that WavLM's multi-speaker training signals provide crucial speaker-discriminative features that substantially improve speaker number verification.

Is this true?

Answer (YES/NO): NO